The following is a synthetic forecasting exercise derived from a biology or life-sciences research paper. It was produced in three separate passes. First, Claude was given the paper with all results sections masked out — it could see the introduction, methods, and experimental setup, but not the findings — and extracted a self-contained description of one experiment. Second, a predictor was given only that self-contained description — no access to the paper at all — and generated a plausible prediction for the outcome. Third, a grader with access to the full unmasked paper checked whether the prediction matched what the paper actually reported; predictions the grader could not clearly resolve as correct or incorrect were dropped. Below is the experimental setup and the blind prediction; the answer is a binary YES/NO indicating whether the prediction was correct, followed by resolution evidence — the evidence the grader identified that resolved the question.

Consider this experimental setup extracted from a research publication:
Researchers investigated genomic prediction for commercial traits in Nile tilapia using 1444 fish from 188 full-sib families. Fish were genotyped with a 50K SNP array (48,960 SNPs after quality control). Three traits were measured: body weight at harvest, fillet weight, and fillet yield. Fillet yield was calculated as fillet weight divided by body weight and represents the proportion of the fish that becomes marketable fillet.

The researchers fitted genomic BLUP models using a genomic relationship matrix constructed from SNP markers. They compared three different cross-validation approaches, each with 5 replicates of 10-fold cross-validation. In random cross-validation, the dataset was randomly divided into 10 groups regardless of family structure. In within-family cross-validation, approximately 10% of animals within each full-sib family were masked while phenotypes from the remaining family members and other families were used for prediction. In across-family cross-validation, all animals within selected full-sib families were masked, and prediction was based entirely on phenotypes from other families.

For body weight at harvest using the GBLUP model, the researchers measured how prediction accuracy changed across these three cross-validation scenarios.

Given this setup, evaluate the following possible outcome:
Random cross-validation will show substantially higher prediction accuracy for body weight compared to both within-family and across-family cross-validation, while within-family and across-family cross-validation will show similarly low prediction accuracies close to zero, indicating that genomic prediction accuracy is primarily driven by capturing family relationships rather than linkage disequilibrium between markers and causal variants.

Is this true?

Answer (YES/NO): NO